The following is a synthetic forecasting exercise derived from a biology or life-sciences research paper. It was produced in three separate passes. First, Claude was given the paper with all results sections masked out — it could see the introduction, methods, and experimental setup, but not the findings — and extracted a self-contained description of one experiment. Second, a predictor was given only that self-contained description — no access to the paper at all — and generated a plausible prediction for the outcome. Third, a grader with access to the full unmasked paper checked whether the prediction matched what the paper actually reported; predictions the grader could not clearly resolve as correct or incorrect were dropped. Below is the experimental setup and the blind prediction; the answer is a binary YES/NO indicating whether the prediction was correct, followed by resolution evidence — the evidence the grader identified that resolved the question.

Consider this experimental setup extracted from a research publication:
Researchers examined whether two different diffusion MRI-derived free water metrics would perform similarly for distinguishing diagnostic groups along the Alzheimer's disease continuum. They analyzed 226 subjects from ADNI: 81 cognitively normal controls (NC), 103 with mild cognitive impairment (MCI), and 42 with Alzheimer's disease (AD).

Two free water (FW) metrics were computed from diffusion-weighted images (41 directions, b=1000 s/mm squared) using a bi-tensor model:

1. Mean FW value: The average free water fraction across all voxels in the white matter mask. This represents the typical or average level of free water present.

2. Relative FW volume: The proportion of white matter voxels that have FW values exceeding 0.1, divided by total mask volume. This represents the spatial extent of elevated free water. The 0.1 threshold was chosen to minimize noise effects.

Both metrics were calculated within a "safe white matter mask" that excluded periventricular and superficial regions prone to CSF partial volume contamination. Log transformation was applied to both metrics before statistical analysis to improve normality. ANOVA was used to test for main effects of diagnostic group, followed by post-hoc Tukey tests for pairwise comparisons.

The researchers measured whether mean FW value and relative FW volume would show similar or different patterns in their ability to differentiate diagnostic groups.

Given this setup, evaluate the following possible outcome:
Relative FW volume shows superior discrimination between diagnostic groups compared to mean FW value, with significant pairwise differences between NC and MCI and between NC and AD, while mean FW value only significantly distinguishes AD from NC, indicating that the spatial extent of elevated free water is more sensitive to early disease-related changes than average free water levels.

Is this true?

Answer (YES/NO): NO